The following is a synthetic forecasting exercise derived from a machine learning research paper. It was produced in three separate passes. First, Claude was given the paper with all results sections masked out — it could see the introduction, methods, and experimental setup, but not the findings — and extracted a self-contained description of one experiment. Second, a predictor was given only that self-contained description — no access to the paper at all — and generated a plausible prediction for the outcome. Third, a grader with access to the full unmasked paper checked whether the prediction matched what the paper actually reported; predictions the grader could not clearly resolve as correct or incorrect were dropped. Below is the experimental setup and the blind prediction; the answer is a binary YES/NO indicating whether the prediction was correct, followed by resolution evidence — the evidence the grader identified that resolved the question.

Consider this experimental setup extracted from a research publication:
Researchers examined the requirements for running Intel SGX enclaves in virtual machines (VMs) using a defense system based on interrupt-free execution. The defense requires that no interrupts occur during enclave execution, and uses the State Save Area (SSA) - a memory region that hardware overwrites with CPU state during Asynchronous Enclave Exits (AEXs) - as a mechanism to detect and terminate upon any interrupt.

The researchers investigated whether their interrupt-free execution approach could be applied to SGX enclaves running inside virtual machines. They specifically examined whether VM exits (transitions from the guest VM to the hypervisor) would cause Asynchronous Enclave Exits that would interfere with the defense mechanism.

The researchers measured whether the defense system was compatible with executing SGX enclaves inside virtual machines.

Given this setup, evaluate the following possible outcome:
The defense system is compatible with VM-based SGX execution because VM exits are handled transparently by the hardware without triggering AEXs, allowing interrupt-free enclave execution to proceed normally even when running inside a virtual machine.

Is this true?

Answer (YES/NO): NO